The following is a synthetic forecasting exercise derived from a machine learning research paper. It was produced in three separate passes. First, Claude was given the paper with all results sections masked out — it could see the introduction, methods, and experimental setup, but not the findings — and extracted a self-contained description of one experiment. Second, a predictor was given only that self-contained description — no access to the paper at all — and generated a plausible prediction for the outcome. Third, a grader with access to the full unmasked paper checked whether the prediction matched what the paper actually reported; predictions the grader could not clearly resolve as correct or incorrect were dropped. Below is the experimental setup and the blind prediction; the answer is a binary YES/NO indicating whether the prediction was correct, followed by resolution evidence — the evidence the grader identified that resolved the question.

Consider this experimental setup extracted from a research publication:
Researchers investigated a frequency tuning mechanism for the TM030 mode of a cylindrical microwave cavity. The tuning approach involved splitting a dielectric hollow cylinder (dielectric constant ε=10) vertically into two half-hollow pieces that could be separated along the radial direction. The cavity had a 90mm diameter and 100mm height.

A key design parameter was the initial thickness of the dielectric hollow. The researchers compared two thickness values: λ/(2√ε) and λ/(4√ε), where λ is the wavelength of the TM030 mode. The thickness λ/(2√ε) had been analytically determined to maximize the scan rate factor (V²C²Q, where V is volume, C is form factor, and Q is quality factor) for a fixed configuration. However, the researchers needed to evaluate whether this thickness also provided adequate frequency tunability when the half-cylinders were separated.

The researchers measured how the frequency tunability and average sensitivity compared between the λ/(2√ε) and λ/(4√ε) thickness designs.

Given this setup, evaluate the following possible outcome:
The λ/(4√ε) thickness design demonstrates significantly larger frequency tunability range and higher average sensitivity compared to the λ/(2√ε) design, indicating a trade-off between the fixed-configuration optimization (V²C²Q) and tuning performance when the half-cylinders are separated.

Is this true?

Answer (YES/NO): NO